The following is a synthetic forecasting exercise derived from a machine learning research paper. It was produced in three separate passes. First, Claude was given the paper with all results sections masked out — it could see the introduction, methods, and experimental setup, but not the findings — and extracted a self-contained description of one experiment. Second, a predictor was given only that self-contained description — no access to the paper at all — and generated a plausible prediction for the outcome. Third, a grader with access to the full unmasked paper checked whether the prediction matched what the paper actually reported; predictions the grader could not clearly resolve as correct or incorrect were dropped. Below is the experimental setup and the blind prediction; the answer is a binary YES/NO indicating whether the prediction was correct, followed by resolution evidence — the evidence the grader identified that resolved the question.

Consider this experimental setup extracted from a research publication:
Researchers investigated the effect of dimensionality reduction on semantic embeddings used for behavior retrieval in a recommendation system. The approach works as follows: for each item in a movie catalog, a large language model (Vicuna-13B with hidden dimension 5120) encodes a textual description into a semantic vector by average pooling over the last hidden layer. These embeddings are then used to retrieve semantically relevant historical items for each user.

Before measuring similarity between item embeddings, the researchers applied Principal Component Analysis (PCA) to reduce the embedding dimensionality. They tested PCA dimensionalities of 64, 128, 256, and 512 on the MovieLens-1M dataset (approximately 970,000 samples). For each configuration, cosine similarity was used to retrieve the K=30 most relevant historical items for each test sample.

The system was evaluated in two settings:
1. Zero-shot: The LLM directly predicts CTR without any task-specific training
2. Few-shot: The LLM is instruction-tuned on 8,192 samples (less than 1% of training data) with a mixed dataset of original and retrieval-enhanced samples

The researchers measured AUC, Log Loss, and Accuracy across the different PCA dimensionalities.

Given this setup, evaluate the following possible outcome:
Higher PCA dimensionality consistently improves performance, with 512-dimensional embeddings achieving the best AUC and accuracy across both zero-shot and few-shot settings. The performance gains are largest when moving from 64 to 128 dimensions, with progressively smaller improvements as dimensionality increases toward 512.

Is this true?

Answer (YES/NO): NO